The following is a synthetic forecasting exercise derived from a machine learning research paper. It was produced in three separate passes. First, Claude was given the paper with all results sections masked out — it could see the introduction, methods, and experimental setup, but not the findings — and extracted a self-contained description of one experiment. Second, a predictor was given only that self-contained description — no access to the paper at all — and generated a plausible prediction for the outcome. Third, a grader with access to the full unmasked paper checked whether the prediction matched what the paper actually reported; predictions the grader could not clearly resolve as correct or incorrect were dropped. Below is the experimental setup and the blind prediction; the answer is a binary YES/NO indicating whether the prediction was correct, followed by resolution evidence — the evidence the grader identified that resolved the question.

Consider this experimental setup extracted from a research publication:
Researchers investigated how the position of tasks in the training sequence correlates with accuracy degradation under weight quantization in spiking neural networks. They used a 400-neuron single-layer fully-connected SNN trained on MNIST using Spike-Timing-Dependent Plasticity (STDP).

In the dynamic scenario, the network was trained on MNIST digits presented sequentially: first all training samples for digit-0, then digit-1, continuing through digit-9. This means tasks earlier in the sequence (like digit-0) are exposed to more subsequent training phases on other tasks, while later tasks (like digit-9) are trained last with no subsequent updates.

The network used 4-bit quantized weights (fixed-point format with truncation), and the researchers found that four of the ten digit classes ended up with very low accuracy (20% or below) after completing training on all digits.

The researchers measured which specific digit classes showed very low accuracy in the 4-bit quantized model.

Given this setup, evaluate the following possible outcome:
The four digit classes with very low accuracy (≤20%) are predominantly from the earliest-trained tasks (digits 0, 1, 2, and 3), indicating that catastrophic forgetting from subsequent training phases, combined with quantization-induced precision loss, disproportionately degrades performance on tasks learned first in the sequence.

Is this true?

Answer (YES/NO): NO